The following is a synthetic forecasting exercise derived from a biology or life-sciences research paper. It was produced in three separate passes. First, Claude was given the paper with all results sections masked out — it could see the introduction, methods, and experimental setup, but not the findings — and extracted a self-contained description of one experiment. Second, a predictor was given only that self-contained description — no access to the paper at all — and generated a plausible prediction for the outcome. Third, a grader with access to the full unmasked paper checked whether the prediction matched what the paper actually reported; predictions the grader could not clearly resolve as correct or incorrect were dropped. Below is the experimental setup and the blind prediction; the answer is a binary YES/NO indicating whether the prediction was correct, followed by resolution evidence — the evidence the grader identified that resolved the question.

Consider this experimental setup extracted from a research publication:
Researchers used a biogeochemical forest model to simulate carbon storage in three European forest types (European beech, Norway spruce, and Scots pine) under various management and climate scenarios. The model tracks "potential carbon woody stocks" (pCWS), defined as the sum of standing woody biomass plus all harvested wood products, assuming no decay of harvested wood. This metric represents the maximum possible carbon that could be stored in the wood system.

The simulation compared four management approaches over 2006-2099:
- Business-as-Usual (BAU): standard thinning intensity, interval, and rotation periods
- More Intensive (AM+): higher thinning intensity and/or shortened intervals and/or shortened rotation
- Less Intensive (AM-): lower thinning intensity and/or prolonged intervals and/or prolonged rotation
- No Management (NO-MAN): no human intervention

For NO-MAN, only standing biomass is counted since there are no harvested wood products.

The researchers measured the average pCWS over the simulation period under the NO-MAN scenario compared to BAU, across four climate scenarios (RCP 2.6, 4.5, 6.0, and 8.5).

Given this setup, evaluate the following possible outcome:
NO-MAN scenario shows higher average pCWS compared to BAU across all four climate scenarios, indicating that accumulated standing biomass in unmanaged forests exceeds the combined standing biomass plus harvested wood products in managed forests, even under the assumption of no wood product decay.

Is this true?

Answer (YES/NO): NO